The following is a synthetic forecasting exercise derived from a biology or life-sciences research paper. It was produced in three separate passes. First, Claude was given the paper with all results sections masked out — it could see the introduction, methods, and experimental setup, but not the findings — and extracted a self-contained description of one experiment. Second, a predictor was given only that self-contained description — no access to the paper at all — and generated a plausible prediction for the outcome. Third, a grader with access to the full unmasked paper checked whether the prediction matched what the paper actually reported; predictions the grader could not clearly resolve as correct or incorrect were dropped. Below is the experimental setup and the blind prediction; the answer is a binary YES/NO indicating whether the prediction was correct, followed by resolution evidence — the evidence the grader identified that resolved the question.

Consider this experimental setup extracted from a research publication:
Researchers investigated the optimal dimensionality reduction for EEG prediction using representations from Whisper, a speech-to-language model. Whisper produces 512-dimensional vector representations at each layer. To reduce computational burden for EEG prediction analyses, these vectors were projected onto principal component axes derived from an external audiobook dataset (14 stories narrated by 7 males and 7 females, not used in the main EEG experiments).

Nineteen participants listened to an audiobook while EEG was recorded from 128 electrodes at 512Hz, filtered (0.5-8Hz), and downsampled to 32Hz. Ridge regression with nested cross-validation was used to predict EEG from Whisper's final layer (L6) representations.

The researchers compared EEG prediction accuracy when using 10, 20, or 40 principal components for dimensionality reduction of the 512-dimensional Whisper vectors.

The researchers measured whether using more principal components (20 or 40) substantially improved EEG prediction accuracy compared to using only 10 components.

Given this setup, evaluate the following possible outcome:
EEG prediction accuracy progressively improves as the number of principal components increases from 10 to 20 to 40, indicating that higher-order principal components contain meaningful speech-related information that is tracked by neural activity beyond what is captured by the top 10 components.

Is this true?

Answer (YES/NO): NO